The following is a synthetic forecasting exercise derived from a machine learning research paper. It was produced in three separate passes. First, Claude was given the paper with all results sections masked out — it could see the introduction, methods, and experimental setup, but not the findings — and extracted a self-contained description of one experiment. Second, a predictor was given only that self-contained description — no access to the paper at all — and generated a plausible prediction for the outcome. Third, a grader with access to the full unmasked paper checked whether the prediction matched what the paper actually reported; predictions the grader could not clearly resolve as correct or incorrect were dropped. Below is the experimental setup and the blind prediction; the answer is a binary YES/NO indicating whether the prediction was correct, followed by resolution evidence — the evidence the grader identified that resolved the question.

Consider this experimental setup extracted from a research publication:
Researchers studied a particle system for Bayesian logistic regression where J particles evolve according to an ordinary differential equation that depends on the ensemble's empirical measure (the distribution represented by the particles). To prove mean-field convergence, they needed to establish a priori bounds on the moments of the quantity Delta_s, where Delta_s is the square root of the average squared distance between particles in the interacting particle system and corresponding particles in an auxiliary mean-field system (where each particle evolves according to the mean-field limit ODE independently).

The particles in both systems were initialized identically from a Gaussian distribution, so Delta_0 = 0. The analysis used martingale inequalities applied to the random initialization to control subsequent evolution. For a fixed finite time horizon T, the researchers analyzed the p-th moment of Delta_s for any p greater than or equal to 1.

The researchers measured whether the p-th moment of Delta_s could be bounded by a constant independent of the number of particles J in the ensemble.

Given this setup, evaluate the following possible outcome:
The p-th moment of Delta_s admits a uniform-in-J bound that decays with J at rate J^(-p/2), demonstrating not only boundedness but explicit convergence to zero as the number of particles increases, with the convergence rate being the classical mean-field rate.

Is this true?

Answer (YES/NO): NO